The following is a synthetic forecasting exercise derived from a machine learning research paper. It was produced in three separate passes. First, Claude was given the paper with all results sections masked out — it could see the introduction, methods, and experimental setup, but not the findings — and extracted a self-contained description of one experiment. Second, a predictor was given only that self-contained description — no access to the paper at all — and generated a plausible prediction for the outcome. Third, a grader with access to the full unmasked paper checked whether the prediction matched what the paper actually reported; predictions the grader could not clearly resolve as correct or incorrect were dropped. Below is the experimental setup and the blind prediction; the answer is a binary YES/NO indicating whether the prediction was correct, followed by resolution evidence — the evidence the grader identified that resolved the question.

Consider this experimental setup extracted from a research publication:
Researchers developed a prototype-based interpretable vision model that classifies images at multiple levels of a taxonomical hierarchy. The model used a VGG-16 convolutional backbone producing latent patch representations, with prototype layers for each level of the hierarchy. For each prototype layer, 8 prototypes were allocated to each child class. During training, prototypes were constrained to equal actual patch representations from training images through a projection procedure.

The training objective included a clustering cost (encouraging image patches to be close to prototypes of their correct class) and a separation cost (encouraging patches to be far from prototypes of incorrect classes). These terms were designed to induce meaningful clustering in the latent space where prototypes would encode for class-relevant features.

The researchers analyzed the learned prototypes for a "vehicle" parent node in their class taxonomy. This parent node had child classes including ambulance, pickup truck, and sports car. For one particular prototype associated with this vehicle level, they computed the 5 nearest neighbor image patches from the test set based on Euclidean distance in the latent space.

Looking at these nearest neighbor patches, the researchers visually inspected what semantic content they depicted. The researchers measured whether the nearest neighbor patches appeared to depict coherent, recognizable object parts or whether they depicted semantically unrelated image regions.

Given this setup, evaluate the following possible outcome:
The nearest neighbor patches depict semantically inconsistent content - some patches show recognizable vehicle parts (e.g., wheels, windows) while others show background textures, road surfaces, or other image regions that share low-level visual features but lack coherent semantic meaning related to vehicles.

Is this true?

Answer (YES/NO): NO